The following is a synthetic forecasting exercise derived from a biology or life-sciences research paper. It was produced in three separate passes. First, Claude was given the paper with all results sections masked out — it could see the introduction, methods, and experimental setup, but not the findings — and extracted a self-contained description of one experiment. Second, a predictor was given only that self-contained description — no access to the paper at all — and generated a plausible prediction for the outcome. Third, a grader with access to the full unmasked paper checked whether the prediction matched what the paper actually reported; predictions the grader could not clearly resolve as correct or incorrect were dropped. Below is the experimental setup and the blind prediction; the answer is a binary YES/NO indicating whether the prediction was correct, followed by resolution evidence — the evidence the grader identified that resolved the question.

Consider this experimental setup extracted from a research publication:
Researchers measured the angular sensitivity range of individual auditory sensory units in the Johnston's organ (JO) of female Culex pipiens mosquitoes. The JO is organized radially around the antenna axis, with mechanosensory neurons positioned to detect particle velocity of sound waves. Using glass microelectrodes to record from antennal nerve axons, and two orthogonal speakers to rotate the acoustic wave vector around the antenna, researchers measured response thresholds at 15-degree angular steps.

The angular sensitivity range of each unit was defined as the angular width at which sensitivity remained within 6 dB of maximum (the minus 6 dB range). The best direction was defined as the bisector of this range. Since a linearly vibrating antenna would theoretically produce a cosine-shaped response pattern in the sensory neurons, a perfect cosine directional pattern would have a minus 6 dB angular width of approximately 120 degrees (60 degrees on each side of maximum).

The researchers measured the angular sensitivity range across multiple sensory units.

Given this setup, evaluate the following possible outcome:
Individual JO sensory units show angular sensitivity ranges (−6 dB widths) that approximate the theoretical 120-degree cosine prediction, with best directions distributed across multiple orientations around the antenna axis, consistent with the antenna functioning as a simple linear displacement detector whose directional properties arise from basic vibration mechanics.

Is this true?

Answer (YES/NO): YES